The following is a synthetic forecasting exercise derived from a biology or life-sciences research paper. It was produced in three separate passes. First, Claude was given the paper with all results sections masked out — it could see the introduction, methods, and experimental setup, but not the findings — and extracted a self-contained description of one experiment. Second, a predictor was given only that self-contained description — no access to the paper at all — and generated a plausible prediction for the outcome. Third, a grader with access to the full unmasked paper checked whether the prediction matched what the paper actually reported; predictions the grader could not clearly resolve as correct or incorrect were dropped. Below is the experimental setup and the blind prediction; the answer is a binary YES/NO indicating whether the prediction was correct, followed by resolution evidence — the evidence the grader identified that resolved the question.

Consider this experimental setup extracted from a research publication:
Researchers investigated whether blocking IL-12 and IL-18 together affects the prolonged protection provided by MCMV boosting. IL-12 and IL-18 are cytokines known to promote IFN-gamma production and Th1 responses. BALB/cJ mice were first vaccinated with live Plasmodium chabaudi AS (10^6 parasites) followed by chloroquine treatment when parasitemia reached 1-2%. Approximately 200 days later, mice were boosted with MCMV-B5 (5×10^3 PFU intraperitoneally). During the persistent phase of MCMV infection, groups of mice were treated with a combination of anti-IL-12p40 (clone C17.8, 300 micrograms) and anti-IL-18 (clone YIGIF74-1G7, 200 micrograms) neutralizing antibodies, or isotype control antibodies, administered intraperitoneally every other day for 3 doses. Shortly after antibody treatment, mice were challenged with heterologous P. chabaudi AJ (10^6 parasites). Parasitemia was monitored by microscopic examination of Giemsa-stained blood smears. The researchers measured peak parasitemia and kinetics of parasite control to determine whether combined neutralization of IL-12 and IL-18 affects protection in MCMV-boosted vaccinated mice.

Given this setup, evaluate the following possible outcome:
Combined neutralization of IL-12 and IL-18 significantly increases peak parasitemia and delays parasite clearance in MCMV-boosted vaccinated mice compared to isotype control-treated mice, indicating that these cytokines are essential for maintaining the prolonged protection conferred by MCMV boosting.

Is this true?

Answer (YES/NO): NO